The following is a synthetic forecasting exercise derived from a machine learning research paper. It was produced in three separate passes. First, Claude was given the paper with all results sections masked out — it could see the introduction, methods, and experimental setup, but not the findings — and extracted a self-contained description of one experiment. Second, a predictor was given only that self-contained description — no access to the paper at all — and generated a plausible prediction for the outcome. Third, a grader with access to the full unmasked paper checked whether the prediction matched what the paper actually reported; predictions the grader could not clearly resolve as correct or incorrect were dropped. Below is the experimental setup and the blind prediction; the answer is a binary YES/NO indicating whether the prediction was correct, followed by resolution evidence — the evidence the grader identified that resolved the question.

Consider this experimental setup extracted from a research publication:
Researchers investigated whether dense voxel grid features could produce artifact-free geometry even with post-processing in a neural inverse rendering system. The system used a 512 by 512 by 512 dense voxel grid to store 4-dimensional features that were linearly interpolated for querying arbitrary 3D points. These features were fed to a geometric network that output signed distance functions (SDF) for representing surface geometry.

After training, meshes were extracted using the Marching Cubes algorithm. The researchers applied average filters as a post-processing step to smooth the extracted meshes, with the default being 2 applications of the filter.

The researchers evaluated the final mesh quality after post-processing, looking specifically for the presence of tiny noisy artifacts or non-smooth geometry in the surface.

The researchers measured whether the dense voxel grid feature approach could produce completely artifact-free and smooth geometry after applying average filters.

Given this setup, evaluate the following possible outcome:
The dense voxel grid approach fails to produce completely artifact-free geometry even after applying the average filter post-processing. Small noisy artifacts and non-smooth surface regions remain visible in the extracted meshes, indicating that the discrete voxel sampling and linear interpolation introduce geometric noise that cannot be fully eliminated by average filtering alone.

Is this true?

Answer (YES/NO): YES